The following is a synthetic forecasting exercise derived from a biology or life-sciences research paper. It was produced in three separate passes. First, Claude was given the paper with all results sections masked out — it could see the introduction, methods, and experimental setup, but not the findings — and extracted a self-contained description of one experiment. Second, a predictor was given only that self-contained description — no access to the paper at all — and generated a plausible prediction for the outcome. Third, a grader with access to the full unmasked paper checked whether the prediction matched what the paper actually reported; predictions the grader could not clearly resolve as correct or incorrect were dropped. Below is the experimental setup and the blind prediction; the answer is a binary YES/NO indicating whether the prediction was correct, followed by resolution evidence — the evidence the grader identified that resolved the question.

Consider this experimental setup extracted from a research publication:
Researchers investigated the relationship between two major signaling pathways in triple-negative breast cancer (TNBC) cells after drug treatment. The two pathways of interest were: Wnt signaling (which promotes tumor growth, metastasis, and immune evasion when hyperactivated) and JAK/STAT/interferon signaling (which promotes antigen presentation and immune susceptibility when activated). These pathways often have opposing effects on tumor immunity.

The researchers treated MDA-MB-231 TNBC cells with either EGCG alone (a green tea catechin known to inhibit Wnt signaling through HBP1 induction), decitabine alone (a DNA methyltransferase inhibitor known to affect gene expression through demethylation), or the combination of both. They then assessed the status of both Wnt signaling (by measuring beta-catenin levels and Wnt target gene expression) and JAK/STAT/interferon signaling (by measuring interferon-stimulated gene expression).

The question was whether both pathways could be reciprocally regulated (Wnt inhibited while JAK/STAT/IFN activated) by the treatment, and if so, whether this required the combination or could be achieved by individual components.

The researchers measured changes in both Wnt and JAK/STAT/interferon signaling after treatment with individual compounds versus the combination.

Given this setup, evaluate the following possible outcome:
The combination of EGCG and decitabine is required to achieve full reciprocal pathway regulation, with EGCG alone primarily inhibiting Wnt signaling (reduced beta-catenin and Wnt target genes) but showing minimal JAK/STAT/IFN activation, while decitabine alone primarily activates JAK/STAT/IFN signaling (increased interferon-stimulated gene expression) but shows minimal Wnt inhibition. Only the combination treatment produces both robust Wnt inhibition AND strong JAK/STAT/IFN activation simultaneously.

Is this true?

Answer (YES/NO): NO